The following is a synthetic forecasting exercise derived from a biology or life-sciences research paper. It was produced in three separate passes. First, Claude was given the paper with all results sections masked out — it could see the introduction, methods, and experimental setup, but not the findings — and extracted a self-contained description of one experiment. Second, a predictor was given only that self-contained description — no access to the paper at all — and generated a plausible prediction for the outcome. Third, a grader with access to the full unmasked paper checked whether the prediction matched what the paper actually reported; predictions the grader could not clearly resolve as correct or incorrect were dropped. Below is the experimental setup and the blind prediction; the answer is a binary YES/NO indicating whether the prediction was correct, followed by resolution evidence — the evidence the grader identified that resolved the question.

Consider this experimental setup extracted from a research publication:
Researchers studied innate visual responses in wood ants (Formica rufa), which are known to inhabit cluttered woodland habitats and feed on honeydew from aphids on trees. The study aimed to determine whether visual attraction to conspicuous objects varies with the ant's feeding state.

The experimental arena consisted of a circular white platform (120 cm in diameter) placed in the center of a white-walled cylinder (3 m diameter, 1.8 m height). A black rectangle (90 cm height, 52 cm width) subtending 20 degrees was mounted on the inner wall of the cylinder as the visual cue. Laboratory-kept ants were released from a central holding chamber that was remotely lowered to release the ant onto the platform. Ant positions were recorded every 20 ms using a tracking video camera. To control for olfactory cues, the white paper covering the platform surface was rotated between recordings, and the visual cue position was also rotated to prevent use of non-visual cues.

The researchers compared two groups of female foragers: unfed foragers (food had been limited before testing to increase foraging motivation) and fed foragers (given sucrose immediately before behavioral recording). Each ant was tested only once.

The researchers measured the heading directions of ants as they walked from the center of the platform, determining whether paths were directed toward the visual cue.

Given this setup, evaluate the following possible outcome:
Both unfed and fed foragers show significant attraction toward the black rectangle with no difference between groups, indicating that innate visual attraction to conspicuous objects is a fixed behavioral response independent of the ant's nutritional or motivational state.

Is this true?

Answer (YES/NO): YES